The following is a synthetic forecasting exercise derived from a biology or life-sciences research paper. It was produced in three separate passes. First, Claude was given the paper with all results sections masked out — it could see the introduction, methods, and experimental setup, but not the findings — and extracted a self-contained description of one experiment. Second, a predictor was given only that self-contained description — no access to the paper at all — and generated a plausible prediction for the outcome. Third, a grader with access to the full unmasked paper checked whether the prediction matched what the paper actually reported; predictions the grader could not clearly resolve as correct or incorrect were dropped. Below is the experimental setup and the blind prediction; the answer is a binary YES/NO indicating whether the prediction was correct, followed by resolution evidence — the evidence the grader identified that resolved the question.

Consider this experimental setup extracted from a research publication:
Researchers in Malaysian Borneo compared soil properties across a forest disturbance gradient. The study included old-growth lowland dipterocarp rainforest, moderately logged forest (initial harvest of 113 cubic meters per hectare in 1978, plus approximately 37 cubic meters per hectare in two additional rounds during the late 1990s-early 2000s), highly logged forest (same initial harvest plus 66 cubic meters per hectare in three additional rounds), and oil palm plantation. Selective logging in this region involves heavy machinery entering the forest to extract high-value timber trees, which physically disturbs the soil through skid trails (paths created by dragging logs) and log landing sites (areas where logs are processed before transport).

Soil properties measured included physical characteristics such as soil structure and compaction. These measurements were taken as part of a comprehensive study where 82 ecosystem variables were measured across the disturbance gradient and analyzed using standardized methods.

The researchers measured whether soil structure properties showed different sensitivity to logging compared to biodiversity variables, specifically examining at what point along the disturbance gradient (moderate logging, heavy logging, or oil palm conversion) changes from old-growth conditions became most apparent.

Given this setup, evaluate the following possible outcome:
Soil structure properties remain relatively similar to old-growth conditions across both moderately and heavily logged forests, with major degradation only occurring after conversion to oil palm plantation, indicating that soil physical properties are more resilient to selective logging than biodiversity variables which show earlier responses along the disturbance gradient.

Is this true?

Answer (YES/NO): NO